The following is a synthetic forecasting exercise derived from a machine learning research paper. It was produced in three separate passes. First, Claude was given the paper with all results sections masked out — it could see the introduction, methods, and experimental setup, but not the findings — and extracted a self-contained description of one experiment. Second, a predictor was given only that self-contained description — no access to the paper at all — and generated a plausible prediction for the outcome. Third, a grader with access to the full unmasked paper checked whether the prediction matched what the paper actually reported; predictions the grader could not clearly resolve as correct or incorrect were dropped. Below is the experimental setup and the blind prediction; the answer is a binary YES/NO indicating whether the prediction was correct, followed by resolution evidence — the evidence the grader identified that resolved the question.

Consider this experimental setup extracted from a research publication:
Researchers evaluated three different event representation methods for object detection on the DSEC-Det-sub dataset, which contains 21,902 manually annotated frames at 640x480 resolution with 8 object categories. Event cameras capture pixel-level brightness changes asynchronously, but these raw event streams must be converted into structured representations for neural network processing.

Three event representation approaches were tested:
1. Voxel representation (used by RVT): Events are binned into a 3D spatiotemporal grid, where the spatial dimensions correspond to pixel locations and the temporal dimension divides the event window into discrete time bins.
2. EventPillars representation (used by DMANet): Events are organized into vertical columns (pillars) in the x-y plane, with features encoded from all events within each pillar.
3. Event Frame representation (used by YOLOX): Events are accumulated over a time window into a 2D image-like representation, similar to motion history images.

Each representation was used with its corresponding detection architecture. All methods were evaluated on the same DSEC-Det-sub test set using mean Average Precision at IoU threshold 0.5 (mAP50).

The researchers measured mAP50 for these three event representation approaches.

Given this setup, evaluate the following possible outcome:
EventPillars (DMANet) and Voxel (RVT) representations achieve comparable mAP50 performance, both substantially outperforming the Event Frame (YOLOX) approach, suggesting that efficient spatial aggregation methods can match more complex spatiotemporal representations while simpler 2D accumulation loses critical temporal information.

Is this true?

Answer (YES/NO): NO